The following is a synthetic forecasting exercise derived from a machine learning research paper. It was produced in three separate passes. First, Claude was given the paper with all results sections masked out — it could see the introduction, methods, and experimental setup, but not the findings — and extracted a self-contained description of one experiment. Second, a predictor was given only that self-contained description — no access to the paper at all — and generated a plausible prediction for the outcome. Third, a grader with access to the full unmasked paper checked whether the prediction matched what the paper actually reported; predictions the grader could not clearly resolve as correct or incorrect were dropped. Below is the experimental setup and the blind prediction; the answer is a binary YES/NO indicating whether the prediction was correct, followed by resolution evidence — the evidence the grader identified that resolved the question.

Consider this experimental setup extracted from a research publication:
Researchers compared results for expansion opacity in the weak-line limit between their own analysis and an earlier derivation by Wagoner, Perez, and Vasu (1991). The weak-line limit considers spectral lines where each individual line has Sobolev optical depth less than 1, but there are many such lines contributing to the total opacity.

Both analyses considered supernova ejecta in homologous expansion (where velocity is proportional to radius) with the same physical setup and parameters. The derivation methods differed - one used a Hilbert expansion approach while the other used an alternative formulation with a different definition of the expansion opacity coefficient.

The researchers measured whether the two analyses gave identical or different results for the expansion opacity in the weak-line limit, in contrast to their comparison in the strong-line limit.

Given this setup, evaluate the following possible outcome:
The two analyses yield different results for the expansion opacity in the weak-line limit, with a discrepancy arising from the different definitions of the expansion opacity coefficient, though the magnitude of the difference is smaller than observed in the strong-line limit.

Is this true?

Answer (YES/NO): NO